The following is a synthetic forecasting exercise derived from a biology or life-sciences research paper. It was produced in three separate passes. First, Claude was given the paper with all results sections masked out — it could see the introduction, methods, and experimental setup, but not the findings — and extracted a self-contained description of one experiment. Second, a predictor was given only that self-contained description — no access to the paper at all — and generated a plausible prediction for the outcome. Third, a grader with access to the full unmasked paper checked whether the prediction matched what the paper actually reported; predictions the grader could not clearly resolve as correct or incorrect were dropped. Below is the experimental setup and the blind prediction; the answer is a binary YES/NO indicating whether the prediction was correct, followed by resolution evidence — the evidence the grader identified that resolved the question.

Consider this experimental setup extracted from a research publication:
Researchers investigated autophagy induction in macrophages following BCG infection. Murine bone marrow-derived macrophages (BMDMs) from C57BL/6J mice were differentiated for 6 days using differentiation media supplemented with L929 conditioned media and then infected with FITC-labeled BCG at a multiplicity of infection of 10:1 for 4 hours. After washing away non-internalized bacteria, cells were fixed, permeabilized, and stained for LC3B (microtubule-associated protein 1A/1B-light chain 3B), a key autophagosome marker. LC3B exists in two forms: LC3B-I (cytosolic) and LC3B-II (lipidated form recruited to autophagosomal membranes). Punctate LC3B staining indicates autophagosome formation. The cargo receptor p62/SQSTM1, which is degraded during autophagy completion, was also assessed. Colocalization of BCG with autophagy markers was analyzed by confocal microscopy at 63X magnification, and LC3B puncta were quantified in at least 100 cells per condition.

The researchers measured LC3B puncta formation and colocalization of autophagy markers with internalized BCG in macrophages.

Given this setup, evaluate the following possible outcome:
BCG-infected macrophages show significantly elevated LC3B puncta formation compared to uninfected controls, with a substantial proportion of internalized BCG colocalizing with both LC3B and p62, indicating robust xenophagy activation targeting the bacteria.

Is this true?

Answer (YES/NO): NO